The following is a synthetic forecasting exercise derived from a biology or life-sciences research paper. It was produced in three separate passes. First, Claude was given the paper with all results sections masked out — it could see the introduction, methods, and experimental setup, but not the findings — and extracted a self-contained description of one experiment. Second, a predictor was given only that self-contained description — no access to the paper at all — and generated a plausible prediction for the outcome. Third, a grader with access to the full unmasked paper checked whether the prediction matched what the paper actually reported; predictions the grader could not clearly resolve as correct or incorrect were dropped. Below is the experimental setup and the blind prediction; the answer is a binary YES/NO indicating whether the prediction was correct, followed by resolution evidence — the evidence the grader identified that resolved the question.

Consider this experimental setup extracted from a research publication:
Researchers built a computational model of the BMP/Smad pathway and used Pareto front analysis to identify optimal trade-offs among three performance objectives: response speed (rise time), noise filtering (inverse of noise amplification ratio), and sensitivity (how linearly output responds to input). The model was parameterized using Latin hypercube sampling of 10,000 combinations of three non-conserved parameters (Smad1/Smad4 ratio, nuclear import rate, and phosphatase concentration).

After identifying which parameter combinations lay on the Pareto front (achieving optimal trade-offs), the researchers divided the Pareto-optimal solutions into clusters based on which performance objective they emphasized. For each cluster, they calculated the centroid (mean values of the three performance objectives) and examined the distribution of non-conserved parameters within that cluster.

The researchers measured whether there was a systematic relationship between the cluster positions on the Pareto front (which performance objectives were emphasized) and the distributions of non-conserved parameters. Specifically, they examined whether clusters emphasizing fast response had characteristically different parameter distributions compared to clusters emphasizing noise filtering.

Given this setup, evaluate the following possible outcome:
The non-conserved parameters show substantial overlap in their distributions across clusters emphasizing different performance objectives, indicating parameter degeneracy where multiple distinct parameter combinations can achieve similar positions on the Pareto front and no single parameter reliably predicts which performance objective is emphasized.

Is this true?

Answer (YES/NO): NO